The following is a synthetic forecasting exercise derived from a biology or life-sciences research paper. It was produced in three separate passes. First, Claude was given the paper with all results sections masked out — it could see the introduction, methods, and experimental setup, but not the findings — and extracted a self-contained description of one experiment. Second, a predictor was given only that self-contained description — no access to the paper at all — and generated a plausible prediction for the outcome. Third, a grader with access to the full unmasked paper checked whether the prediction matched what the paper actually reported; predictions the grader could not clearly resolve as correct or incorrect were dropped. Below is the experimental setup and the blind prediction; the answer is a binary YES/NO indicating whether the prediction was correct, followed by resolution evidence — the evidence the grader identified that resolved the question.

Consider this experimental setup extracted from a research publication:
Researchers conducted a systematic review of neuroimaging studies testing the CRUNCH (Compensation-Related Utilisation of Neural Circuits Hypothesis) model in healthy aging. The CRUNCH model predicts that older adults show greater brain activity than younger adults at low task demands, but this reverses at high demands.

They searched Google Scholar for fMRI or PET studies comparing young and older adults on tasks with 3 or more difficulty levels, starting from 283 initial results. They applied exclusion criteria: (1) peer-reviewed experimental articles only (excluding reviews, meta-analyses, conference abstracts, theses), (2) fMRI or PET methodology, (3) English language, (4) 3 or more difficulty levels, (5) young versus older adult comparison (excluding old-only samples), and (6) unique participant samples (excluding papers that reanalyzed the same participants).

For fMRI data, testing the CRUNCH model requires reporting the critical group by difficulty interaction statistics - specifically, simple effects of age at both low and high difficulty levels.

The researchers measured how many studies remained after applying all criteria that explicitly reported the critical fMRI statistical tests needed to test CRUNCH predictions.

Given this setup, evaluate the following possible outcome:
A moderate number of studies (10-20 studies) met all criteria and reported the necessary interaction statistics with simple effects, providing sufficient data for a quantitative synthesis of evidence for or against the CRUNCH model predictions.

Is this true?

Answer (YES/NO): NO